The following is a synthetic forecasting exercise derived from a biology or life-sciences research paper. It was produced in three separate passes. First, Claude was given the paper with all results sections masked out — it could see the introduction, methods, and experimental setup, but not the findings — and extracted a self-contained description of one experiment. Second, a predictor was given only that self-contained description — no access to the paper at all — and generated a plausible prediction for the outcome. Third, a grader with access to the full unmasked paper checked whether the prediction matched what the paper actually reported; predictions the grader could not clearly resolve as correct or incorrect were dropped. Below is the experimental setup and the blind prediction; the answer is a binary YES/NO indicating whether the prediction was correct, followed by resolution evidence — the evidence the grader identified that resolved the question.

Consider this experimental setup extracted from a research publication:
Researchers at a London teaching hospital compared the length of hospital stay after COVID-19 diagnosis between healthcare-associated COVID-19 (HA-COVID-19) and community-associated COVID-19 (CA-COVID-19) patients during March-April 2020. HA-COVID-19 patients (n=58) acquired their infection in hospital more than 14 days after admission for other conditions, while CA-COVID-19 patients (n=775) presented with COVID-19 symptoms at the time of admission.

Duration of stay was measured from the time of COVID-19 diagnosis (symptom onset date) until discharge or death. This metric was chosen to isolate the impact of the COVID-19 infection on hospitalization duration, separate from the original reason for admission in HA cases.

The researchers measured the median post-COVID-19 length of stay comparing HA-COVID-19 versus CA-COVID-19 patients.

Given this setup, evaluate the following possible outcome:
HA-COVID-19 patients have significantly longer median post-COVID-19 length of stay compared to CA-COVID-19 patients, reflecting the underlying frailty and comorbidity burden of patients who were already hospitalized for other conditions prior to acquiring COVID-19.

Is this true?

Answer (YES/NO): YES